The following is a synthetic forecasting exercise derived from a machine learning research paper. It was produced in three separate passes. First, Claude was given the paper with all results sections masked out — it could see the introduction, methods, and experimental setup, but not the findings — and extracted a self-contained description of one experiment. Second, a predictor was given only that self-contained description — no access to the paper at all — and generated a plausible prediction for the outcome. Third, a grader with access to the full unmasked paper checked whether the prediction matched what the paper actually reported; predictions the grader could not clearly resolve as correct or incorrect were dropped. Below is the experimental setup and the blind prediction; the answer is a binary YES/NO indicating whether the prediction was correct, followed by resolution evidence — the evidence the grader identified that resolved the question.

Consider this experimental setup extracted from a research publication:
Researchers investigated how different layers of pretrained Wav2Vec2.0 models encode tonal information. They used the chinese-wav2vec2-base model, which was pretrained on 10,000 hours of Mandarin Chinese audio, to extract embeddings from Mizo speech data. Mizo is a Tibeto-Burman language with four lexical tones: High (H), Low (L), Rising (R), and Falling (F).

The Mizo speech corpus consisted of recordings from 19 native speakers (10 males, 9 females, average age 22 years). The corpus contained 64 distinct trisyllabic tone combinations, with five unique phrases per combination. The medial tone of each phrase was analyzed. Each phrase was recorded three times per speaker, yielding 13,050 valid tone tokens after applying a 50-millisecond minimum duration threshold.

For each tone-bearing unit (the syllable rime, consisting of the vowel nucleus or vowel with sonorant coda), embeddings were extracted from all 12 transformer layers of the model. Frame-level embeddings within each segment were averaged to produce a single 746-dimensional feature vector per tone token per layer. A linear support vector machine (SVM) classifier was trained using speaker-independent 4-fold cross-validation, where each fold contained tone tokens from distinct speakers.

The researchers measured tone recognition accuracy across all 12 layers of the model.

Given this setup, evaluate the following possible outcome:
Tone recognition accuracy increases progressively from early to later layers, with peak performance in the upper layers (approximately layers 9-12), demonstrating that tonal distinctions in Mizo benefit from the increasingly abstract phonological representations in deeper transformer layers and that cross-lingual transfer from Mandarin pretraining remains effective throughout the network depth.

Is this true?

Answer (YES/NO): NO